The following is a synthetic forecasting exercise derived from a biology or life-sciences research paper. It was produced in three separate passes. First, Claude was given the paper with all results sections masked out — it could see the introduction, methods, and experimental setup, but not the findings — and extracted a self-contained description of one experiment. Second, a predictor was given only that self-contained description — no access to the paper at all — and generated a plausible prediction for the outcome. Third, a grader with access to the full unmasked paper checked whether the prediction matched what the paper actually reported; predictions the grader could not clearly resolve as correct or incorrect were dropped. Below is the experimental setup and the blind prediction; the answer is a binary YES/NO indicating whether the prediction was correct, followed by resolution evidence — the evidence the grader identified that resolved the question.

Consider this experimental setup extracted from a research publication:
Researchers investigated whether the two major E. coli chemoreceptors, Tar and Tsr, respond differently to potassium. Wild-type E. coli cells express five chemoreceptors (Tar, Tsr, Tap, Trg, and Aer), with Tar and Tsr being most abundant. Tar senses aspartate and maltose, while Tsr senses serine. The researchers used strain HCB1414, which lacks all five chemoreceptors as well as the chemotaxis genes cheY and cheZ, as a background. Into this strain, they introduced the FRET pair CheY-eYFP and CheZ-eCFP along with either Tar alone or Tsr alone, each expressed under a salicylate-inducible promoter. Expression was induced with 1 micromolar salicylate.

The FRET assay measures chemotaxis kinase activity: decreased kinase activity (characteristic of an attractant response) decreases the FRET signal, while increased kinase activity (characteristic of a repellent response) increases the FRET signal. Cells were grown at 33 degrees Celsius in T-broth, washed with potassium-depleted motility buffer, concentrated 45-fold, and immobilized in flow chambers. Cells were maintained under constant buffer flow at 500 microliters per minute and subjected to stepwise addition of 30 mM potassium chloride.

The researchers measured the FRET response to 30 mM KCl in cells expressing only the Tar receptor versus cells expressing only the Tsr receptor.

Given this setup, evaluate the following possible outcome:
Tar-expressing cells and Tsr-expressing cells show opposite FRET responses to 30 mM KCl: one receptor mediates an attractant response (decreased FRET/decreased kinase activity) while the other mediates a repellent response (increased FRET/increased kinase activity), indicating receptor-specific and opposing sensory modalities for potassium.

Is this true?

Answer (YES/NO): NO